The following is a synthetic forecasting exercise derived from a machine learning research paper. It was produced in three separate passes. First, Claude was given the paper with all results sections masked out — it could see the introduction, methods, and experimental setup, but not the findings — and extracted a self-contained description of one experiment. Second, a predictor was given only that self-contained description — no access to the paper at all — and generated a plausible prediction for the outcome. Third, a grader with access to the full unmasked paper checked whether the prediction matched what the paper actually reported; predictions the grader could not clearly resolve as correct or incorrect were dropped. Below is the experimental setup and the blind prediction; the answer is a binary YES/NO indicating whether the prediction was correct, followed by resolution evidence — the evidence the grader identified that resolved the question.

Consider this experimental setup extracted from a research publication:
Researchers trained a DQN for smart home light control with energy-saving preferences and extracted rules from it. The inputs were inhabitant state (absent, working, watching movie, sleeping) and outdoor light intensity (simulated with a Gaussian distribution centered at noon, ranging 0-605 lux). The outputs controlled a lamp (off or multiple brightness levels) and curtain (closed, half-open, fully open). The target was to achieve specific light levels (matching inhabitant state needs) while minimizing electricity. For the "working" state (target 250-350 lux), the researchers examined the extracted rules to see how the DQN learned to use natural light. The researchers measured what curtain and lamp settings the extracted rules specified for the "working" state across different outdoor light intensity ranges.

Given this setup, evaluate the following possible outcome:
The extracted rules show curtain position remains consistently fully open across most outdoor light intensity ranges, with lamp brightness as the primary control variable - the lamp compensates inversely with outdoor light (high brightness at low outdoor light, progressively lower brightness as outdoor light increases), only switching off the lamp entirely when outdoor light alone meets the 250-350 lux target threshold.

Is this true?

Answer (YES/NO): NO